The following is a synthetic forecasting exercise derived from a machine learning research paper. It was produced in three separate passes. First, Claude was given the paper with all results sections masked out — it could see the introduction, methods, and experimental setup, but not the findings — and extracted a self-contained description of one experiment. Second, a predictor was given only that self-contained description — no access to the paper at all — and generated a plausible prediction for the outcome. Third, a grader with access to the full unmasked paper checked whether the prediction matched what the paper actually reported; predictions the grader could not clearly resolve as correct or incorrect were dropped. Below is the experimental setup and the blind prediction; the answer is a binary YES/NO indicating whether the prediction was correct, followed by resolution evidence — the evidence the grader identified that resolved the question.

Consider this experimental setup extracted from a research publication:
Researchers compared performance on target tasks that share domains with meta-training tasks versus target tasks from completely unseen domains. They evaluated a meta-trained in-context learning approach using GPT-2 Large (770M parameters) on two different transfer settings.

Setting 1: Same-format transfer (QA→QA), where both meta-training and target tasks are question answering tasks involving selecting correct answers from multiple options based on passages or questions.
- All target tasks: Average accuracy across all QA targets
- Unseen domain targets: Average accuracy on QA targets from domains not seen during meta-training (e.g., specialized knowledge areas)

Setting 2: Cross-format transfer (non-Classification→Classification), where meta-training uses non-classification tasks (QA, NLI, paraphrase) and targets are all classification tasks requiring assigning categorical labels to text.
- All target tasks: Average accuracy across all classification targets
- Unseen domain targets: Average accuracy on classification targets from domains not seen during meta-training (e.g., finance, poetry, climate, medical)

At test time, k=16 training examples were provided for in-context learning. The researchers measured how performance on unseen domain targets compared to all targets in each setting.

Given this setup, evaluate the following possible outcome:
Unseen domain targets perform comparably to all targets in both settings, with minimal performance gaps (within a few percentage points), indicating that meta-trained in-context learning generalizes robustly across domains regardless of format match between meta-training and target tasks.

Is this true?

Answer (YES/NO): NO